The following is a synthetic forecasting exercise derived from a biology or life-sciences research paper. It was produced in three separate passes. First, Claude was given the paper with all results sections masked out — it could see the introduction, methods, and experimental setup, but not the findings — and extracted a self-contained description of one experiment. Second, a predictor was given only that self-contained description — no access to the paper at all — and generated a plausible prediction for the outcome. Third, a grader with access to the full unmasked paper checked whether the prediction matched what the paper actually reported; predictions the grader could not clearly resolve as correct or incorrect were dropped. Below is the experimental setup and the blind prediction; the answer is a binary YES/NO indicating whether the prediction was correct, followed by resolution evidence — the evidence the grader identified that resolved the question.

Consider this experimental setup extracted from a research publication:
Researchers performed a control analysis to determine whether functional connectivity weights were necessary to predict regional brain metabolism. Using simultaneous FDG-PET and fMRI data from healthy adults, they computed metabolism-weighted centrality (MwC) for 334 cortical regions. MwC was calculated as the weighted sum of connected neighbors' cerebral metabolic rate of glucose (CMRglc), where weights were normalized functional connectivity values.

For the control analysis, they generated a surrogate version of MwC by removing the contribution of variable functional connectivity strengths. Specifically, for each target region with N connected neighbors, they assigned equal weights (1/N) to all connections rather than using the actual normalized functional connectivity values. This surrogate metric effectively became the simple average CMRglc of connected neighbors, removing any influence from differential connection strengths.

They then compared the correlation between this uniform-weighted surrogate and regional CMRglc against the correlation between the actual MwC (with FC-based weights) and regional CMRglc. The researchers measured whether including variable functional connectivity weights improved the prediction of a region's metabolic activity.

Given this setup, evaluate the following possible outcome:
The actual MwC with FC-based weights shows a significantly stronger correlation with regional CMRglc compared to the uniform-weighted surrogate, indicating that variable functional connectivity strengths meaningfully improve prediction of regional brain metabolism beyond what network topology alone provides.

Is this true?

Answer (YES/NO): YES